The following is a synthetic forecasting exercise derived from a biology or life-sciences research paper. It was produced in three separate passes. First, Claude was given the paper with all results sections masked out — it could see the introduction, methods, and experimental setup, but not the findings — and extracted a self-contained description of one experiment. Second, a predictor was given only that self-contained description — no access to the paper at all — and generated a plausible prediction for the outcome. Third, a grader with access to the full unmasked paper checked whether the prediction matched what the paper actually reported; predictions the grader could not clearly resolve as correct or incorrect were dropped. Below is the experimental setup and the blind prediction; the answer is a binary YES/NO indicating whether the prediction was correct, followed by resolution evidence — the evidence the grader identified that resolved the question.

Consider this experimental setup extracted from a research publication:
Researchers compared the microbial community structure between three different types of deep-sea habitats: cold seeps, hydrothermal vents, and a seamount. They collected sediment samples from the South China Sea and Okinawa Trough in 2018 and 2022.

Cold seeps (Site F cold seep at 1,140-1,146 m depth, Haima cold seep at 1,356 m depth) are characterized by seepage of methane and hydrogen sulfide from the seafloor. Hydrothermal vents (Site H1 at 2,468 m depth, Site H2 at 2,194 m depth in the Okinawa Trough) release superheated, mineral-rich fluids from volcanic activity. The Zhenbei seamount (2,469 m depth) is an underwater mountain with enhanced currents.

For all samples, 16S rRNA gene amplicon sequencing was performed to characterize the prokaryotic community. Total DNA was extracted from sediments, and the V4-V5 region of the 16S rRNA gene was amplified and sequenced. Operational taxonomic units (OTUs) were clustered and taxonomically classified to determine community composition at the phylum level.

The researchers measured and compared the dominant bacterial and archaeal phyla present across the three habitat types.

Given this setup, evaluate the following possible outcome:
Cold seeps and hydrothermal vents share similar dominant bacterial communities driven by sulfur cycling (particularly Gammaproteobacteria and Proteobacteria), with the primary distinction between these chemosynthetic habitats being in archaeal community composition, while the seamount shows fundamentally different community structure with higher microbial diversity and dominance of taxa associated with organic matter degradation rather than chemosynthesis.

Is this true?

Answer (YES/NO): NO